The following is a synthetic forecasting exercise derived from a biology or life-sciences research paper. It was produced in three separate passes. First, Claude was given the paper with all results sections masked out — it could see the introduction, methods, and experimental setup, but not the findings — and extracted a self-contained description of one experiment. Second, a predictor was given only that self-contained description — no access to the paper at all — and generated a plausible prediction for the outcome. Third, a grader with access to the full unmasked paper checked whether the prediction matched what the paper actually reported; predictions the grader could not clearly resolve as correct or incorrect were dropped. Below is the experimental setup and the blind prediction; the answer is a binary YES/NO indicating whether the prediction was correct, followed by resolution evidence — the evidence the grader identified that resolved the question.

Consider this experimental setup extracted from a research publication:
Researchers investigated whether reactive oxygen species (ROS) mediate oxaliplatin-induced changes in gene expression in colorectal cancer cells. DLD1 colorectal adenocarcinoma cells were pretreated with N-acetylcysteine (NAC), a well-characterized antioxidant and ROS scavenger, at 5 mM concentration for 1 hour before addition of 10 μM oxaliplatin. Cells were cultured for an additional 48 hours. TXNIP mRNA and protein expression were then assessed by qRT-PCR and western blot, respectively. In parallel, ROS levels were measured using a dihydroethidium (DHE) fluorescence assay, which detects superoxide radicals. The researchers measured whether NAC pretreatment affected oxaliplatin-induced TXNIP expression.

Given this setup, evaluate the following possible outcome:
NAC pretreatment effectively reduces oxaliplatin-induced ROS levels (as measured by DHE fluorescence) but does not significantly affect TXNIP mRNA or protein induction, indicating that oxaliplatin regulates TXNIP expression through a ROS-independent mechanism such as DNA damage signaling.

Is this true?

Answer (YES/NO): NO